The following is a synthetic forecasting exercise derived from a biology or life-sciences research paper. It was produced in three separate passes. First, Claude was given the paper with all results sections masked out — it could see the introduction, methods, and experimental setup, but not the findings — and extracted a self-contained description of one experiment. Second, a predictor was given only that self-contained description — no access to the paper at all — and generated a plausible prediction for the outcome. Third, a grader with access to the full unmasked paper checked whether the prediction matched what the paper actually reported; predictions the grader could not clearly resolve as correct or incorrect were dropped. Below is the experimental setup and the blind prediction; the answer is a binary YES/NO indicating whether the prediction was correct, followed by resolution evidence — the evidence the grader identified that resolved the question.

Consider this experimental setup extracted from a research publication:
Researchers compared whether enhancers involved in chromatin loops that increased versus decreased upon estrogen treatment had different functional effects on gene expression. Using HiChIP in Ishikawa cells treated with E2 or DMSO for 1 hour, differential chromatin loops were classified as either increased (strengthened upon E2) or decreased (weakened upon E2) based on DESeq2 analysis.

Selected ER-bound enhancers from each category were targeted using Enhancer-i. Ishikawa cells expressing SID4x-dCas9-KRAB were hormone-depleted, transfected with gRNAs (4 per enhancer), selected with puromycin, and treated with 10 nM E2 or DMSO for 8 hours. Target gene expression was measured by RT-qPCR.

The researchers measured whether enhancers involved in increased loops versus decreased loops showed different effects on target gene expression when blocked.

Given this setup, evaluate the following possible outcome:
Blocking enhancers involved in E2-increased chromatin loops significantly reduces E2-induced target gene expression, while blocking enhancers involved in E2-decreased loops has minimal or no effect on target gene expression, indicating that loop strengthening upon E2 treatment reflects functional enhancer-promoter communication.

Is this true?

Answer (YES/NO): NO